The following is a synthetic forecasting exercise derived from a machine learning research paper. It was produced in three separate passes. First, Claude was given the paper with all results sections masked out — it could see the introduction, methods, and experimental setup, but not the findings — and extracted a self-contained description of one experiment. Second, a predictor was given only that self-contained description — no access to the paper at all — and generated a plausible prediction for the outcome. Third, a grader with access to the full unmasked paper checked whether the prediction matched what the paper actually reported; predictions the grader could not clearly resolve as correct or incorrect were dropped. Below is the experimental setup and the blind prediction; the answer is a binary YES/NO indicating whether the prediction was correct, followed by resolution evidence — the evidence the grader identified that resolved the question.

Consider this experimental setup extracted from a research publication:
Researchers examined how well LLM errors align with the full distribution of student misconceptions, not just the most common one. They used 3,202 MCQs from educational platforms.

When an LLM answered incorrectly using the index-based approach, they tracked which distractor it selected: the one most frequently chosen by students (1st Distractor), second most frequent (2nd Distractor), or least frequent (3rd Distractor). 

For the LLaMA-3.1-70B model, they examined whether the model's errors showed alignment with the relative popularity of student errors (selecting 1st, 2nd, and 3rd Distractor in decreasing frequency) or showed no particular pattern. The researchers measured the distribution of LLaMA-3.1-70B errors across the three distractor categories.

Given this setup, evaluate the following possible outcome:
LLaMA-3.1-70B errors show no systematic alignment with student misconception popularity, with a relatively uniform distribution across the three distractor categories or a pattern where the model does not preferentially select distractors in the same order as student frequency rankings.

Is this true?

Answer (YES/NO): NO